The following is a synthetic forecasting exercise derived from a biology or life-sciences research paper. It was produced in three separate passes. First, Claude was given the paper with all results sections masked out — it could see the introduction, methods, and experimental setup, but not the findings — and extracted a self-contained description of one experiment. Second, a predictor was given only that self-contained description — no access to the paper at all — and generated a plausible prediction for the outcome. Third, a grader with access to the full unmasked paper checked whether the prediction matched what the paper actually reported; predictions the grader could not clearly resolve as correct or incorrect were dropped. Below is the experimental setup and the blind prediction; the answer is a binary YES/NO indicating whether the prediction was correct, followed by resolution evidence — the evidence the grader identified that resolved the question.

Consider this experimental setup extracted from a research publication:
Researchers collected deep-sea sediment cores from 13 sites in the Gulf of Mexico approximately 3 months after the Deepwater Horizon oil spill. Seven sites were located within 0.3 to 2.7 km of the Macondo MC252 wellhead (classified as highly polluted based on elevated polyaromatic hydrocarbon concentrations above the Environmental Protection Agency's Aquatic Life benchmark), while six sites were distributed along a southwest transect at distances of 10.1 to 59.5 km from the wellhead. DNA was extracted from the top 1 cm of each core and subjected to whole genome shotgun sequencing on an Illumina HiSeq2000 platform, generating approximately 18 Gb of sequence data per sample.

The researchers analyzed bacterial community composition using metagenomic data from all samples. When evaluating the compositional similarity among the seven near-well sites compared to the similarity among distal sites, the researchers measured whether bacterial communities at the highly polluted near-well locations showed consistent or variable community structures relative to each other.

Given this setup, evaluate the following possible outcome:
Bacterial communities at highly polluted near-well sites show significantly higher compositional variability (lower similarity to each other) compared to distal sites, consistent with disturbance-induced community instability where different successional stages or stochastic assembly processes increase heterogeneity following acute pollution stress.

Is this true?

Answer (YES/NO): NO